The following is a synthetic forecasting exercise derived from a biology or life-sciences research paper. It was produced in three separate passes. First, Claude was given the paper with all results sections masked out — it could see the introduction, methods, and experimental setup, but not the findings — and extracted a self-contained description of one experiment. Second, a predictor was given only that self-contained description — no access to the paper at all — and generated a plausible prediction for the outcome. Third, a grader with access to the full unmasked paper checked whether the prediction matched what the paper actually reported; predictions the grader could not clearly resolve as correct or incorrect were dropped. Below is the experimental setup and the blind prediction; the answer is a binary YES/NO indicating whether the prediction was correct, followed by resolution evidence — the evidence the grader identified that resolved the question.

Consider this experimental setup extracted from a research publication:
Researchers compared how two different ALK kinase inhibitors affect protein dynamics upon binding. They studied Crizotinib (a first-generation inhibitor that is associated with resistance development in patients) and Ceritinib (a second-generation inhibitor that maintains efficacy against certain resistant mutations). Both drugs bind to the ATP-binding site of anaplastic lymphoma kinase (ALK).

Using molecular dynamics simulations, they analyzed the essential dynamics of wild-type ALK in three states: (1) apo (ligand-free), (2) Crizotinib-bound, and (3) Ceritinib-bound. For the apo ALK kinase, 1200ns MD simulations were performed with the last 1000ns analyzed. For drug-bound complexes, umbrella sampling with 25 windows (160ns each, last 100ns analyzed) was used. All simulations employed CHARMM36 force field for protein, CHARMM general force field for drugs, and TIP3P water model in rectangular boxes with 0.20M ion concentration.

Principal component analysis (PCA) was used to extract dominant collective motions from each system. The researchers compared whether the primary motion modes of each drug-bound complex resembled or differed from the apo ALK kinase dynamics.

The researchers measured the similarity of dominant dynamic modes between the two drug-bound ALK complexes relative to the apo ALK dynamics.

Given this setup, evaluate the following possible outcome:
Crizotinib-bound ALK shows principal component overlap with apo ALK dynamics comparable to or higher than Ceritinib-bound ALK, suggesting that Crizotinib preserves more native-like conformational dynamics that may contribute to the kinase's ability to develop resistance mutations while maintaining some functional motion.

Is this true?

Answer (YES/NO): NO